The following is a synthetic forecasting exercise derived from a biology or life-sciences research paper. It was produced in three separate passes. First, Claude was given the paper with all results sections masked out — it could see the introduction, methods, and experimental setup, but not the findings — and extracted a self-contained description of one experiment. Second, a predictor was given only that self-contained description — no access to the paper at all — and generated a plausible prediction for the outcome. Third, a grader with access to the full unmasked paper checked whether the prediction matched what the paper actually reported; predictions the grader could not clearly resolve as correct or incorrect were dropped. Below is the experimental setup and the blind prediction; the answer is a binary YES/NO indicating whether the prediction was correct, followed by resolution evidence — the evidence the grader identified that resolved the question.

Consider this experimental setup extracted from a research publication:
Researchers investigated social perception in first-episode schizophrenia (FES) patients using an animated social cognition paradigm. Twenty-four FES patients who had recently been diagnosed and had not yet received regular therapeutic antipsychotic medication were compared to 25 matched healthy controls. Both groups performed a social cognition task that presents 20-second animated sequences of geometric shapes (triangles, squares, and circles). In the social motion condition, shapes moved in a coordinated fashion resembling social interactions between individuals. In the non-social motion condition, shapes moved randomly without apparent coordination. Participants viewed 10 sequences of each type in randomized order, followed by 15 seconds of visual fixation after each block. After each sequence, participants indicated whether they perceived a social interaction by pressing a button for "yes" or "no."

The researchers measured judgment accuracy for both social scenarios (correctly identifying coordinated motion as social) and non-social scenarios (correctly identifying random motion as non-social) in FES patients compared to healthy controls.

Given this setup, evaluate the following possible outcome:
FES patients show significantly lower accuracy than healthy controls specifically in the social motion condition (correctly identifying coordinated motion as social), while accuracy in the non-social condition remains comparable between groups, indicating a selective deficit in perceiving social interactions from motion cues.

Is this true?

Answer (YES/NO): YES